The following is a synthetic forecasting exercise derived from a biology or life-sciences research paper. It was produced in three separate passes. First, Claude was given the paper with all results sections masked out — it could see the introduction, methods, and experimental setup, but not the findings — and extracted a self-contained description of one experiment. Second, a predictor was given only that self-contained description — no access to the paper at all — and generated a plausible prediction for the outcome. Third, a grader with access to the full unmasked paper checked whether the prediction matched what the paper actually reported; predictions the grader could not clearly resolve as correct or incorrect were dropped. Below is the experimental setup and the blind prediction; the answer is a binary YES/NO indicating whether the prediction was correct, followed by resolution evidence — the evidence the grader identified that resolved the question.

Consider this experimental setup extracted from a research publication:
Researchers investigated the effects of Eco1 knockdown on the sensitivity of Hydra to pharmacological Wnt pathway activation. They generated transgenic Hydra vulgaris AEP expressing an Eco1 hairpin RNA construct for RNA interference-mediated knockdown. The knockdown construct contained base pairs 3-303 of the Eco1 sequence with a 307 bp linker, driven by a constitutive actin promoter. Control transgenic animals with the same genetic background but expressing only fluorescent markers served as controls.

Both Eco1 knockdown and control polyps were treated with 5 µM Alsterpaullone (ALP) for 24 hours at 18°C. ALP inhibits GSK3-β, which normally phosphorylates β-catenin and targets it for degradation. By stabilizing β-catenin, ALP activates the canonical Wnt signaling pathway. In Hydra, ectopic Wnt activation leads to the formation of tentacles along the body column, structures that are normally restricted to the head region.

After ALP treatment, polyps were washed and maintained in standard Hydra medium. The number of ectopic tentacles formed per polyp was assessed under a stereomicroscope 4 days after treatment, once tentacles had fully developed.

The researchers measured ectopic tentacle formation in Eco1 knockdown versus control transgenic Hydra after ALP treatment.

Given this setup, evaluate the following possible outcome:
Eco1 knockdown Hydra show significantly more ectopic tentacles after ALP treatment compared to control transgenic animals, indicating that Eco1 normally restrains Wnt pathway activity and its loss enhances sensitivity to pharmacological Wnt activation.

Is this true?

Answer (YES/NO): YES